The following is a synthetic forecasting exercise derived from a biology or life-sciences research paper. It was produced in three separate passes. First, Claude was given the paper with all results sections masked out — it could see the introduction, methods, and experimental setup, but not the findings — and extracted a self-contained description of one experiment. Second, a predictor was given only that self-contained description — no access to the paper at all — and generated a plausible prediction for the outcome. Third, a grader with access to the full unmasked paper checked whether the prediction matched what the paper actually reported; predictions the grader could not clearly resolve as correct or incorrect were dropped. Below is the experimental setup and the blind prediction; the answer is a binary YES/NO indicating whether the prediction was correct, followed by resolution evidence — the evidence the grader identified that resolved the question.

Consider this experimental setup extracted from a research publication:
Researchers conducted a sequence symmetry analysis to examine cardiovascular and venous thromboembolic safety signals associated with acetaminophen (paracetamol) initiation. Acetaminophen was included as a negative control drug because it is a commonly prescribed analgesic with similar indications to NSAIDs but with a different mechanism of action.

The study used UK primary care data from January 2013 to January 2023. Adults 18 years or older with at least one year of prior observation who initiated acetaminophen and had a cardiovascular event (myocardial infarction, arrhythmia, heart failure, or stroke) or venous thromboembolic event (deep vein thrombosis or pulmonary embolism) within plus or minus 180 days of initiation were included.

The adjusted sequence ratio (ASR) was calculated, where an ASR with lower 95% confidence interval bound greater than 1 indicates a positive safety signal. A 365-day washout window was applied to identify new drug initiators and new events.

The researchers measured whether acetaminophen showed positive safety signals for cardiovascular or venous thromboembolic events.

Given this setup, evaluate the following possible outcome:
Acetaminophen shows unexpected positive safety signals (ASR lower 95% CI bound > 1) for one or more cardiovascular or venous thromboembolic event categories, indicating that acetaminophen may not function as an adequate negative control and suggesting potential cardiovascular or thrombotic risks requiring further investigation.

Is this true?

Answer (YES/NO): NO